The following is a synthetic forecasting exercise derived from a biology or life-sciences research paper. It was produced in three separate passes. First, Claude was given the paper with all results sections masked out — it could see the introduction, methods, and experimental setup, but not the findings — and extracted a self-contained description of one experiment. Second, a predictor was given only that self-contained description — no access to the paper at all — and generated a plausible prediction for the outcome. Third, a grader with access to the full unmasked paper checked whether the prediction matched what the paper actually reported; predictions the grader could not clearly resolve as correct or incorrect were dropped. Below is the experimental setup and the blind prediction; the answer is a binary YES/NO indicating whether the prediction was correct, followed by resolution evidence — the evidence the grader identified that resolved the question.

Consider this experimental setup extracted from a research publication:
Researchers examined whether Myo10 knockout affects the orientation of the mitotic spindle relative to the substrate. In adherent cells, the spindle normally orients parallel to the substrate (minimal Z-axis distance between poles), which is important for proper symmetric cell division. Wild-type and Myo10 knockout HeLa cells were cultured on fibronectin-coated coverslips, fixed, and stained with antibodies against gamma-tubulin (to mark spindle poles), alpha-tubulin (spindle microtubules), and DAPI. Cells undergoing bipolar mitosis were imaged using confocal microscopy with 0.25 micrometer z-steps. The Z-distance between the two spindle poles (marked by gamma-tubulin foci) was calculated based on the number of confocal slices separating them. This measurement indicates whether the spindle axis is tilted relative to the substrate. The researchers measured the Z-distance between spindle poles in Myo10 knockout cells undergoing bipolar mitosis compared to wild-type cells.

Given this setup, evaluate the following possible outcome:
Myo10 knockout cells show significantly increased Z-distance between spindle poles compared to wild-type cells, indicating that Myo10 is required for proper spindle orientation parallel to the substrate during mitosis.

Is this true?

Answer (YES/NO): YES